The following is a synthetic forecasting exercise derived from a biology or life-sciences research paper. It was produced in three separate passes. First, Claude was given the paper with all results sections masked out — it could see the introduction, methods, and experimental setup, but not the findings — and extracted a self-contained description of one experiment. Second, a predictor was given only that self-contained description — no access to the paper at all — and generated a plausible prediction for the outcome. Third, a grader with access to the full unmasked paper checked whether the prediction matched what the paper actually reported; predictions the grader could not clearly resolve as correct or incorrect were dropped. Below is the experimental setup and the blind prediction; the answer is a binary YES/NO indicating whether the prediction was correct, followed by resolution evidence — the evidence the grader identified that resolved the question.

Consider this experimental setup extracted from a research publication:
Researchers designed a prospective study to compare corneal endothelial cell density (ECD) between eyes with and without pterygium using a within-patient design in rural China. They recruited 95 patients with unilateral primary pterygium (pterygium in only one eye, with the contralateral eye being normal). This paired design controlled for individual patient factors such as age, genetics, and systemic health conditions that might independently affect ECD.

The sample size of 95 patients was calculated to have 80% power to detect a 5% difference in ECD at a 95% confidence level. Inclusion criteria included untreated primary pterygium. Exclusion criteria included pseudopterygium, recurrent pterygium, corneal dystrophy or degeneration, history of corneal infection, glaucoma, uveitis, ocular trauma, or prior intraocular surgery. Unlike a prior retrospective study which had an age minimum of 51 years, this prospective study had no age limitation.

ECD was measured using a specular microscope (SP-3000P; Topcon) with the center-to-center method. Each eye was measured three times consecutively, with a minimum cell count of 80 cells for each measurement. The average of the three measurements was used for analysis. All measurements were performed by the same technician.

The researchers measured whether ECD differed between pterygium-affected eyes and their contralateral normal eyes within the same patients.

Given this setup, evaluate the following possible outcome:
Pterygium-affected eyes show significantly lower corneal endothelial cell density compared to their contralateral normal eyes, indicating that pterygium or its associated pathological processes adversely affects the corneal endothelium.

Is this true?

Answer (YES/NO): NO